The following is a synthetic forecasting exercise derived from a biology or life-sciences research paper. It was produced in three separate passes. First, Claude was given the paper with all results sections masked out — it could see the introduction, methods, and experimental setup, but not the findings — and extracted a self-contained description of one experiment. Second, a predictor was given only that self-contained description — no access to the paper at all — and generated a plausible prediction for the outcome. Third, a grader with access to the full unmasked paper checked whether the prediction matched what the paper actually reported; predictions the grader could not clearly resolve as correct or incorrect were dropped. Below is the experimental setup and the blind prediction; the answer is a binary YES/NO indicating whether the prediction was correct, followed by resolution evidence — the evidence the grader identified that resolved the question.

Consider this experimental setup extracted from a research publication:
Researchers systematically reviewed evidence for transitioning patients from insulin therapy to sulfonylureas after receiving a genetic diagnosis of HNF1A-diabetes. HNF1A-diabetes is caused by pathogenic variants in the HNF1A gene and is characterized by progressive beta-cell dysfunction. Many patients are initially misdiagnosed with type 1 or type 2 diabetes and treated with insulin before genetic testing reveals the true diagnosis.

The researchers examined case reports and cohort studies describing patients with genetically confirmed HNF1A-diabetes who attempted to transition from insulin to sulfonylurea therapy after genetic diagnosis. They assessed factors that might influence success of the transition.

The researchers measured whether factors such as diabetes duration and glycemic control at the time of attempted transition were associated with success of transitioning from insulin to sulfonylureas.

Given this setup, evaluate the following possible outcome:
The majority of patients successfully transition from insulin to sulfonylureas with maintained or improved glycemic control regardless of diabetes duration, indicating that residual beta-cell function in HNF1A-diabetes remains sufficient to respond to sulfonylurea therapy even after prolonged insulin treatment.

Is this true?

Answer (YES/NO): NO